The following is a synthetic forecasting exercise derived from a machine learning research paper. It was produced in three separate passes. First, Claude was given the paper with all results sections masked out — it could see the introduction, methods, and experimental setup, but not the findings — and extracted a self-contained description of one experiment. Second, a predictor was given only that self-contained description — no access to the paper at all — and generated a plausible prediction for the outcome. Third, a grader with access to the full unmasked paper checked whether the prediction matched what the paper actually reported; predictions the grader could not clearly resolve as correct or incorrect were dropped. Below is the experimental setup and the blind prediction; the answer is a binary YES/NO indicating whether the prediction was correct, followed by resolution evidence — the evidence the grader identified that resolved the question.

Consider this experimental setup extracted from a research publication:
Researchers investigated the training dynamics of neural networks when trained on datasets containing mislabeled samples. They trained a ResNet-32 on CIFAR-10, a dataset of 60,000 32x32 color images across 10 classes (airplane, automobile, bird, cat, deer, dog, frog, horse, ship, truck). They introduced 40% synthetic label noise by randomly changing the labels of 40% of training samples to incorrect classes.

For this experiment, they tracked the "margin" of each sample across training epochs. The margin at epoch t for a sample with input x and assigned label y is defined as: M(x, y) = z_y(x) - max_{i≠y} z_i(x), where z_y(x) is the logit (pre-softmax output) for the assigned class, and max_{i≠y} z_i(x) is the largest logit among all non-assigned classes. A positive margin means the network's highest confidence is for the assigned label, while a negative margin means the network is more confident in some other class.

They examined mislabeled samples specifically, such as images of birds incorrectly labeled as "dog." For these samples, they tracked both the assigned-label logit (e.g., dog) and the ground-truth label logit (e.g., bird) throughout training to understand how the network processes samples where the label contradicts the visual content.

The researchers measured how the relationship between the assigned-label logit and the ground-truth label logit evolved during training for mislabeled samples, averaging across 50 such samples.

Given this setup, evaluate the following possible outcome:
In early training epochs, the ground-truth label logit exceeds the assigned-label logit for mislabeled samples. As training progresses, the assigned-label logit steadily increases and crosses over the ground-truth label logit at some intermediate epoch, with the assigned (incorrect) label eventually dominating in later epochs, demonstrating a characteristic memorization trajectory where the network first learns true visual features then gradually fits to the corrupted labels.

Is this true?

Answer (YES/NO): NO